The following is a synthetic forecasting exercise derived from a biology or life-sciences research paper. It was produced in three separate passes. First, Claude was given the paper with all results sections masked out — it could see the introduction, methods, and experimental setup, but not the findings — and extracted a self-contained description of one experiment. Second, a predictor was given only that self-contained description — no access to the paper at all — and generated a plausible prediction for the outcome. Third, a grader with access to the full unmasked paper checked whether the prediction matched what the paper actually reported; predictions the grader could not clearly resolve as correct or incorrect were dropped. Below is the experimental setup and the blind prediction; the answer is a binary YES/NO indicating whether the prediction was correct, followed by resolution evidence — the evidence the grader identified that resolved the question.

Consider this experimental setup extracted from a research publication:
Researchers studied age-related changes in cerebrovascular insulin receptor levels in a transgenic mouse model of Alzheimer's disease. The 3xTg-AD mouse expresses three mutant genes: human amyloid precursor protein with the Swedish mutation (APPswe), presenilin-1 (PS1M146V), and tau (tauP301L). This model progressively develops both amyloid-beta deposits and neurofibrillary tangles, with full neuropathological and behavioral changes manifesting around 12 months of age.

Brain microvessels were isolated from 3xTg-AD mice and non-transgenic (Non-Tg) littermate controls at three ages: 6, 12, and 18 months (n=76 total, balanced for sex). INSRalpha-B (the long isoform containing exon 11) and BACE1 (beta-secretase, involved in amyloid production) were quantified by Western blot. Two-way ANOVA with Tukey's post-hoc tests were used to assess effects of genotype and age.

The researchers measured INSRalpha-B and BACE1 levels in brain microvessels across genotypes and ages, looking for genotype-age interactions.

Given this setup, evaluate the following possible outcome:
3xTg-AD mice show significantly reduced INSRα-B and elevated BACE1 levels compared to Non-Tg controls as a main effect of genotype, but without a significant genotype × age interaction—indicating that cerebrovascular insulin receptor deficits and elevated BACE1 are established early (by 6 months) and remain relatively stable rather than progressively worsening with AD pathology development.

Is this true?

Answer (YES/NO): NO